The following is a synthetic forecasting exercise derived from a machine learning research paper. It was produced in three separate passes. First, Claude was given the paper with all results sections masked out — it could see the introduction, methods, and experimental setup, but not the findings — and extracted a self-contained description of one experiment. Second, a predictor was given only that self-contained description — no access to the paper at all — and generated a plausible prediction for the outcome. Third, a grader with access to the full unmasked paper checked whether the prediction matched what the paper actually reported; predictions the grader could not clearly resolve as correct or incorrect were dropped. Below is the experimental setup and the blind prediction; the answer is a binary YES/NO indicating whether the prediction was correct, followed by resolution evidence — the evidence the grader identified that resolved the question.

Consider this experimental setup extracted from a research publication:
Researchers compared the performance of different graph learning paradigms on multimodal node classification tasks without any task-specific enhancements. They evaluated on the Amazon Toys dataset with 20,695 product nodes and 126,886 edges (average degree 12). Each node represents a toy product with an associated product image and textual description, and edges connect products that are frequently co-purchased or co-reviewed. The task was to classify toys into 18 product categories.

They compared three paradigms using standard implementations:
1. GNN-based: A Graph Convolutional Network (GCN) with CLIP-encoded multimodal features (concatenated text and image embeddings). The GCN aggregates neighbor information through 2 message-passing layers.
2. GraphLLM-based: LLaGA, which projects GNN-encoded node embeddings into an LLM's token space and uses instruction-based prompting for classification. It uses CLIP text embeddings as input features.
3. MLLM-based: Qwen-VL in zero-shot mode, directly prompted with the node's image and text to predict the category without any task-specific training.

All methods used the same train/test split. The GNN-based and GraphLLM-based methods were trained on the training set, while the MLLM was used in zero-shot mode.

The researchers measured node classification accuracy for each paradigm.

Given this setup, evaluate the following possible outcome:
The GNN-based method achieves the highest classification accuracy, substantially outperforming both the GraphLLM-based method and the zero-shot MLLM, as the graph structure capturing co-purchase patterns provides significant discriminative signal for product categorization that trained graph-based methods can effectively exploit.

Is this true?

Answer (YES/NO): NO